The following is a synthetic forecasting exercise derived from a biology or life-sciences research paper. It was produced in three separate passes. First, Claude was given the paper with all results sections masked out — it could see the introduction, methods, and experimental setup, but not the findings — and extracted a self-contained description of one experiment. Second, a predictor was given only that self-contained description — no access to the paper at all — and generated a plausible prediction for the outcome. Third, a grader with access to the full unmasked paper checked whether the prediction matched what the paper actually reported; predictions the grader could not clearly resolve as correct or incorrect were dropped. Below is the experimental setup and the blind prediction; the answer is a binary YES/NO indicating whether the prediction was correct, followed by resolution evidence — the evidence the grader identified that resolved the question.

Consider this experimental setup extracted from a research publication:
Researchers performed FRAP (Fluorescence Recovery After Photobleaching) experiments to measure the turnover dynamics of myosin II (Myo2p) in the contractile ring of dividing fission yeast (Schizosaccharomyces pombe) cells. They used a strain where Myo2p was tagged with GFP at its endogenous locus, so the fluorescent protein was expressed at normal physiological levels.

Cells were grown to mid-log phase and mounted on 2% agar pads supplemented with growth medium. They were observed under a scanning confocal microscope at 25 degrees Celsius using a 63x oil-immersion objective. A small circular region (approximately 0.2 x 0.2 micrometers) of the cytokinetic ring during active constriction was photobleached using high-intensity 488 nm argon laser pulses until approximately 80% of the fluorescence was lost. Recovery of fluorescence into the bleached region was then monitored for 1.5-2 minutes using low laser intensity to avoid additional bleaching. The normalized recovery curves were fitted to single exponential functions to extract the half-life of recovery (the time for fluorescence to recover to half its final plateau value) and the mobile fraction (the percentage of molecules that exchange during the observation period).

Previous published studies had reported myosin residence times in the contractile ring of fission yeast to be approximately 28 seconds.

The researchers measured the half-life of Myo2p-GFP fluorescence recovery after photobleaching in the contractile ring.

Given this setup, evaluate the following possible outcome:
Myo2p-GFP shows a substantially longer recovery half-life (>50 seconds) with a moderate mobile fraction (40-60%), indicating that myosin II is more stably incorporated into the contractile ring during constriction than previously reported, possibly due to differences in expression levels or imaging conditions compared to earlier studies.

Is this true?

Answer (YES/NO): NO